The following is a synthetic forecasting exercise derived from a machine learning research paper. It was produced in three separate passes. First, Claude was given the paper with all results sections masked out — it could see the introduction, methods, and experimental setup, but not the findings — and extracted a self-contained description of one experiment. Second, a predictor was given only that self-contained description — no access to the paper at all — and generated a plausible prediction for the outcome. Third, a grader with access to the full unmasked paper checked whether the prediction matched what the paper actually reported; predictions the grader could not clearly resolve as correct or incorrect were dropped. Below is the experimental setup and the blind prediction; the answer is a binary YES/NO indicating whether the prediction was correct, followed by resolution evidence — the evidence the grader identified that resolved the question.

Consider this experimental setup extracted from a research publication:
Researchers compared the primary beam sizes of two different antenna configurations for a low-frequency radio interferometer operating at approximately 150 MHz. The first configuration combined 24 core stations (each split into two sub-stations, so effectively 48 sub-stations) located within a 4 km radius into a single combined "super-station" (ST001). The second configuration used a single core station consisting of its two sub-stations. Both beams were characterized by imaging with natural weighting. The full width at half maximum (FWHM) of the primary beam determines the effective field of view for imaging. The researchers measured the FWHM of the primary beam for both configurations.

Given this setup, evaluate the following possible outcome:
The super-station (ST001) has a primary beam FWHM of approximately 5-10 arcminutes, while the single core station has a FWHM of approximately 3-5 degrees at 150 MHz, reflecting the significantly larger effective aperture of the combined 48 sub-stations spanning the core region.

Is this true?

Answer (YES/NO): NO